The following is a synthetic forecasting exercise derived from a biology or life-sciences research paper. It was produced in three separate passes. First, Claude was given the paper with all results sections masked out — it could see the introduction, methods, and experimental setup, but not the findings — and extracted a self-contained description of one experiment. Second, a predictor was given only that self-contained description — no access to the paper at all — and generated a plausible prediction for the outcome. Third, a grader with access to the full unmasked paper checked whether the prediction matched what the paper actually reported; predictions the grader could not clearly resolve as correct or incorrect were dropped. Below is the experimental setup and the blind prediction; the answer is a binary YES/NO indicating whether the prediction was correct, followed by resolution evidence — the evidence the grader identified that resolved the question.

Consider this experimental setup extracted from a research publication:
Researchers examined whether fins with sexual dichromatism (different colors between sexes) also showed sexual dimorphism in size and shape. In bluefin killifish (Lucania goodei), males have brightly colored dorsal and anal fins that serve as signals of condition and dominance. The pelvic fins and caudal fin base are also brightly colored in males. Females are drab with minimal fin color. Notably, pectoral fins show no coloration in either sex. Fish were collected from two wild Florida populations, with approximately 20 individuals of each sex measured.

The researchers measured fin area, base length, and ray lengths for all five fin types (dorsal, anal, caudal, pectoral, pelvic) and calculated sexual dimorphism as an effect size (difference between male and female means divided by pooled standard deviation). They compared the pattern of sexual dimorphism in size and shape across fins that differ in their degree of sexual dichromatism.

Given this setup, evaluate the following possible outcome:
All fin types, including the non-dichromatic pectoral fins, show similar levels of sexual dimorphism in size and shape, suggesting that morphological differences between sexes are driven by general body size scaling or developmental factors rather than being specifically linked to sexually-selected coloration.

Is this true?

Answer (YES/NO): NO